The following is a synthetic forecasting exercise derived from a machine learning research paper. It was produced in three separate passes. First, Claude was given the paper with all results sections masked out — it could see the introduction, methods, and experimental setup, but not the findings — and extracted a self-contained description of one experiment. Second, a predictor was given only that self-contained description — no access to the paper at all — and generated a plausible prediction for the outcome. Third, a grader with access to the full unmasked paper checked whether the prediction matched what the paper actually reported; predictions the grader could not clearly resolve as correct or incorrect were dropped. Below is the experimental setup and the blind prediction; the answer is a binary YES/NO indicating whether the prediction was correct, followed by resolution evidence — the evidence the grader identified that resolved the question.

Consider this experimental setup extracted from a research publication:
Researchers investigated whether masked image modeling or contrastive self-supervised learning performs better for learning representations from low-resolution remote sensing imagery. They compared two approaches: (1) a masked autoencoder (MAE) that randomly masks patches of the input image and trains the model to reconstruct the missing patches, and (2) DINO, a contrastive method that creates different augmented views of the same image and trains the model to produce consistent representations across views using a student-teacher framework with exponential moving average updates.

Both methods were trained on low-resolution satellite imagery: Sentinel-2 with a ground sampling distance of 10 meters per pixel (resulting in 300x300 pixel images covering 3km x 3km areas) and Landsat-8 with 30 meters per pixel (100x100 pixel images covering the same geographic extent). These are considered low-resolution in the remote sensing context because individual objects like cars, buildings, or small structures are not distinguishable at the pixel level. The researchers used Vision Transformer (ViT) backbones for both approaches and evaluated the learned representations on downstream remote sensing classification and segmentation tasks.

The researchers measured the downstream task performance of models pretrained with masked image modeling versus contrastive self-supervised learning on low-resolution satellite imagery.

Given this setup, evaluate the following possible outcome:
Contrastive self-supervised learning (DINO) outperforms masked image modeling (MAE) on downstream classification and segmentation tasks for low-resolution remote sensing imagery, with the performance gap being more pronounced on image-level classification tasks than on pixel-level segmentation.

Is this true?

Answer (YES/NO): NO